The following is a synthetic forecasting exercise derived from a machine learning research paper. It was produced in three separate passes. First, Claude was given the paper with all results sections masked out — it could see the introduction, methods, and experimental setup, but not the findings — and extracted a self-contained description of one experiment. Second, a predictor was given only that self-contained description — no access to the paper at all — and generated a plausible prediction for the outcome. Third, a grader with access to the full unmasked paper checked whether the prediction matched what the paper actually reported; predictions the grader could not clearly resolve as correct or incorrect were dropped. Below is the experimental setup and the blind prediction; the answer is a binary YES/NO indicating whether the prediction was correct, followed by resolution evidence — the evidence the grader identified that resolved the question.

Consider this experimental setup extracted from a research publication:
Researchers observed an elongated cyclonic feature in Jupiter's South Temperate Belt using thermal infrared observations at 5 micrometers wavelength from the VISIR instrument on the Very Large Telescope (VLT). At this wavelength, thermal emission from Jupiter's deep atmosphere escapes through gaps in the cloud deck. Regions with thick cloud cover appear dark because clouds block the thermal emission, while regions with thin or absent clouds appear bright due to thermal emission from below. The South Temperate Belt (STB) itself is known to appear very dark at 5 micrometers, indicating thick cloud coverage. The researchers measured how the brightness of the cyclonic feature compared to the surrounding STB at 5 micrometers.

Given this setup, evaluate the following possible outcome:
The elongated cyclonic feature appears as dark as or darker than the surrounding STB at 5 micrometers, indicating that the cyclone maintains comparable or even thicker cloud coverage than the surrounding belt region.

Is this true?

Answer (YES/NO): NO